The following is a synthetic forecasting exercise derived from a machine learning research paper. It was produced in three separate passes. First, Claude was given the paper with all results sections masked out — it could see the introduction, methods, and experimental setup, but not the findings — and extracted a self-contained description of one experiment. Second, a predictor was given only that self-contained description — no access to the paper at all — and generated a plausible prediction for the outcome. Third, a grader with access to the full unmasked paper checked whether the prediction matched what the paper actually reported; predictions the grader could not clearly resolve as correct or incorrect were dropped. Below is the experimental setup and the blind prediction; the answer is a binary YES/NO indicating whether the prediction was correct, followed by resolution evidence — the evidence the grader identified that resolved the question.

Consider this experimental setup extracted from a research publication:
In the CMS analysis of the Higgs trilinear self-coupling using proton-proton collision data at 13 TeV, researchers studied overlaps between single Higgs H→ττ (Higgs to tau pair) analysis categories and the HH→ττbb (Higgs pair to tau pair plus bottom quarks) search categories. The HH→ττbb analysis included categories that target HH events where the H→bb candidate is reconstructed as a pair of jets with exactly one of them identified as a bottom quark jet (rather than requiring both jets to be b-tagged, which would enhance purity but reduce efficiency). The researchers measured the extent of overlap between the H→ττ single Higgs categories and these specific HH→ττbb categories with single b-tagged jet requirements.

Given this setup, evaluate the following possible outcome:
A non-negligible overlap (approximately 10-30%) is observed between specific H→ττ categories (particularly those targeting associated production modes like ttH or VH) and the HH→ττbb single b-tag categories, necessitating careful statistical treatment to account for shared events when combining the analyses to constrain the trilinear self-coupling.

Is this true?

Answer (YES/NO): NO